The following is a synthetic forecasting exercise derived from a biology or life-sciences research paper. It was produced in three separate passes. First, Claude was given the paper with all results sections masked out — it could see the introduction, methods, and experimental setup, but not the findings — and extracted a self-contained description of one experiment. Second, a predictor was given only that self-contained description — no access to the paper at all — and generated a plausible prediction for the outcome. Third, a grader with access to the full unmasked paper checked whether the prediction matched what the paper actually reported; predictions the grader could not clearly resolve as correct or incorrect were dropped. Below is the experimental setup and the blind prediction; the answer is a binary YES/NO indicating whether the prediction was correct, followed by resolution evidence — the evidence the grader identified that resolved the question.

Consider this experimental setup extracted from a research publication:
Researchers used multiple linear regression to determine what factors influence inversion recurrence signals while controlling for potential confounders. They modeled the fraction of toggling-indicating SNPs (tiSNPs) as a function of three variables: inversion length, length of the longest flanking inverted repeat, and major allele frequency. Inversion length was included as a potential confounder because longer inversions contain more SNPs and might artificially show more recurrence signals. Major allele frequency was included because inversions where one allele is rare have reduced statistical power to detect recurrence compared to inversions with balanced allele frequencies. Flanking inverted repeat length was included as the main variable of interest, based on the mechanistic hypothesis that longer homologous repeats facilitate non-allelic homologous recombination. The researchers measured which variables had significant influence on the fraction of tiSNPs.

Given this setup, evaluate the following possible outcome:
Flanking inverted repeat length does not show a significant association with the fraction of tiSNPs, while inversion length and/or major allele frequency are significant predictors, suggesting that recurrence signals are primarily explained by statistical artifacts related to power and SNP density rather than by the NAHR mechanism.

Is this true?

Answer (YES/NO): NO